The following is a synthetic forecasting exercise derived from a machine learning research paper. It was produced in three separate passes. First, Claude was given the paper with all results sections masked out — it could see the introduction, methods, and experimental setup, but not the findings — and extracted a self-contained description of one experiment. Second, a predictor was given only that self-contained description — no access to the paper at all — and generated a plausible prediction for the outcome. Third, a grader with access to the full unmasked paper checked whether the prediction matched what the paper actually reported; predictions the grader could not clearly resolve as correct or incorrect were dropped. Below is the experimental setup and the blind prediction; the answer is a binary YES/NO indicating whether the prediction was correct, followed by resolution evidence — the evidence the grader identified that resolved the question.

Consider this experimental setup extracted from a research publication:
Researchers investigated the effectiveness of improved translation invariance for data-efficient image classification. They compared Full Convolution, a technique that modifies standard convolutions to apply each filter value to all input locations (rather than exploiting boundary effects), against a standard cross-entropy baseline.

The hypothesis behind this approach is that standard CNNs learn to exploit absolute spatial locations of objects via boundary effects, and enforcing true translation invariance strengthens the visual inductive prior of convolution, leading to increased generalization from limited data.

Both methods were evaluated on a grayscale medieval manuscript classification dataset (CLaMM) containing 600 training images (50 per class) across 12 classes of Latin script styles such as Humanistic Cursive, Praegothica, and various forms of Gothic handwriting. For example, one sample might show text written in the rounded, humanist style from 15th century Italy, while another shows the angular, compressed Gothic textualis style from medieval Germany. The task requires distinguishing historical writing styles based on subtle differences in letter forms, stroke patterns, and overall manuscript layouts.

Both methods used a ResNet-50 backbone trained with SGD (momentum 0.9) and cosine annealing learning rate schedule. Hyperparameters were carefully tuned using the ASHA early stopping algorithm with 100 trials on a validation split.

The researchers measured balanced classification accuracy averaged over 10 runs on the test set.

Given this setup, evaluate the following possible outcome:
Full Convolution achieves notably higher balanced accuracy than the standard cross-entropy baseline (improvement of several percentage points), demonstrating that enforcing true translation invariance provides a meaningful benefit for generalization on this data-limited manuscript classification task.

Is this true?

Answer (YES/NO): NO